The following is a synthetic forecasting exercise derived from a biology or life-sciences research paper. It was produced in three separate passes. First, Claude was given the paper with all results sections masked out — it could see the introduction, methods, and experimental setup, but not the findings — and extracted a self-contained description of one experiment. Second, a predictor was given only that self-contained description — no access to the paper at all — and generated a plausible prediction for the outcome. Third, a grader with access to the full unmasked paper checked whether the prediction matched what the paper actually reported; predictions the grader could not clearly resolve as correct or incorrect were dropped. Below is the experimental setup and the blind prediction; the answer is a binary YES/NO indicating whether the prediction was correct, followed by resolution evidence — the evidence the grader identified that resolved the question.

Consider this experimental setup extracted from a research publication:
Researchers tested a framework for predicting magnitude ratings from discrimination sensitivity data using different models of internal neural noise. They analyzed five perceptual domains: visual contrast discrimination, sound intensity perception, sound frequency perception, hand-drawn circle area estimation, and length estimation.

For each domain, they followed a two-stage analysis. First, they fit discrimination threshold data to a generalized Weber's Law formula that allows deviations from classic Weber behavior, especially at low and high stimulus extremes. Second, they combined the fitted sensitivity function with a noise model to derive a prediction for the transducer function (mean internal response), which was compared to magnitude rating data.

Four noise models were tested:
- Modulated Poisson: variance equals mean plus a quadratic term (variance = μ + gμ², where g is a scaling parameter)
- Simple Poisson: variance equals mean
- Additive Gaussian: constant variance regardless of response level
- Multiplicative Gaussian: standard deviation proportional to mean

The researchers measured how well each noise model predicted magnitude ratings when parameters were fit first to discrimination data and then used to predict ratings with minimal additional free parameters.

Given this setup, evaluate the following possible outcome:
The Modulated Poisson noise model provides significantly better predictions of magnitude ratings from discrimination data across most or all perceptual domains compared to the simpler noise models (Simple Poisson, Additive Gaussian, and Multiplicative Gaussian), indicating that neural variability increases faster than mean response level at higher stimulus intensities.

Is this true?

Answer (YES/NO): YES